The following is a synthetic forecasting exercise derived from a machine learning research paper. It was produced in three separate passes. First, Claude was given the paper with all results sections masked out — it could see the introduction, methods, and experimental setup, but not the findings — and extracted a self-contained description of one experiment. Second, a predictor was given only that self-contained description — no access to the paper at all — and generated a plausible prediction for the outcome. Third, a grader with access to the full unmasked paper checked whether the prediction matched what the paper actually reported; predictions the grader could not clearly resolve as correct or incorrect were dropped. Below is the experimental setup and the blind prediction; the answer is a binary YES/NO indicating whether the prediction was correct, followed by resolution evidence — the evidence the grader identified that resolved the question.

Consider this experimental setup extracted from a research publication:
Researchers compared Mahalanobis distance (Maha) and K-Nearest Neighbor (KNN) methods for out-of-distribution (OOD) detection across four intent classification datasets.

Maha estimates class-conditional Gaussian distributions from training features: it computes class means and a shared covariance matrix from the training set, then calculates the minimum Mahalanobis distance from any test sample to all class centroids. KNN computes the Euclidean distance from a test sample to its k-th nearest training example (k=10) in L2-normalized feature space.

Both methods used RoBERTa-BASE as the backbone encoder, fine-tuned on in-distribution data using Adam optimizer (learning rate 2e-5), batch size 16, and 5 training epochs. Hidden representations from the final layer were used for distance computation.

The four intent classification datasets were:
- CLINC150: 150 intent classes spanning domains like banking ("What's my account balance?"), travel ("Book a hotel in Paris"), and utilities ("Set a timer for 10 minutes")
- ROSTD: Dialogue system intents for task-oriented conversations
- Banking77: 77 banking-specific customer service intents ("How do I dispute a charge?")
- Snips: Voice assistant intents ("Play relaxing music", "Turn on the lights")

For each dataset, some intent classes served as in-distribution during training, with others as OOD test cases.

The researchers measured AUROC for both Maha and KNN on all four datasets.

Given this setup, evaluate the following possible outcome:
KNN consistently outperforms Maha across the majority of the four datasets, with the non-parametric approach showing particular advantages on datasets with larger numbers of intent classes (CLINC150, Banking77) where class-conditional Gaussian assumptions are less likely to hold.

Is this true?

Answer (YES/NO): NO